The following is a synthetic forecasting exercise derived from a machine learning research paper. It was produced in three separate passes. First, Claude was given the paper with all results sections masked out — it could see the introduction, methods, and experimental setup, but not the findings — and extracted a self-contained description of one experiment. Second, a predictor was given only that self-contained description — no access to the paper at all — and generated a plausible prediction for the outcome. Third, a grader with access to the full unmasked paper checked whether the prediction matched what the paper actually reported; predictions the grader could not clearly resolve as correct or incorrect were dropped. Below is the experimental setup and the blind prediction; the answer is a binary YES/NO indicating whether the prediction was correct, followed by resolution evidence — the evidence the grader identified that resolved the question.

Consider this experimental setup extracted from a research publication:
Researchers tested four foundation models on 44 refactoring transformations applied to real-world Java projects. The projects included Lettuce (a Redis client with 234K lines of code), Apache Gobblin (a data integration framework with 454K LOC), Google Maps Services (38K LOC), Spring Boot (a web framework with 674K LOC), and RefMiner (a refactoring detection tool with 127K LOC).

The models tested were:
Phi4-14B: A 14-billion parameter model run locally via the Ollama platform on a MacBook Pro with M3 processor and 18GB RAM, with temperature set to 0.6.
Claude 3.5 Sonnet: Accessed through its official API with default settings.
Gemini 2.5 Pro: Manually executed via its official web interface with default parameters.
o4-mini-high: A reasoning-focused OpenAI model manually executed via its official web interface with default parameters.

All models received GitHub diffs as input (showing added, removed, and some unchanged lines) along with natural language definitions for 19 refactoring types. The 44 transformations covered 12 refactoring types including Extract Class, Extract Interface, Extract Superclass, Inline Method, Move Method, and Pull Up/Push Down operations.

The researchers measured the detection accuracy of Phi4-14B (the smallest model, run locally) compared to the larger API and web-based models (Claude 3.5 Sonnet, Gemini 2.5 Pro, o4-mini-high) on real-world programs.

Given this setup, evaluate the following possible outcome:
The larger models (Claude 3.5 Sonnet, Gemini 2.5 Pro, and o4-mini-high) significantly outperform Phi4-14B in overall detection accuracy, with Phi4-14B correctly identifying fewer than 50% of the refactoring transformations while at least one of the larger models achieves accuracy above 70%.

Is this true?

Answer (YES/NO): NO